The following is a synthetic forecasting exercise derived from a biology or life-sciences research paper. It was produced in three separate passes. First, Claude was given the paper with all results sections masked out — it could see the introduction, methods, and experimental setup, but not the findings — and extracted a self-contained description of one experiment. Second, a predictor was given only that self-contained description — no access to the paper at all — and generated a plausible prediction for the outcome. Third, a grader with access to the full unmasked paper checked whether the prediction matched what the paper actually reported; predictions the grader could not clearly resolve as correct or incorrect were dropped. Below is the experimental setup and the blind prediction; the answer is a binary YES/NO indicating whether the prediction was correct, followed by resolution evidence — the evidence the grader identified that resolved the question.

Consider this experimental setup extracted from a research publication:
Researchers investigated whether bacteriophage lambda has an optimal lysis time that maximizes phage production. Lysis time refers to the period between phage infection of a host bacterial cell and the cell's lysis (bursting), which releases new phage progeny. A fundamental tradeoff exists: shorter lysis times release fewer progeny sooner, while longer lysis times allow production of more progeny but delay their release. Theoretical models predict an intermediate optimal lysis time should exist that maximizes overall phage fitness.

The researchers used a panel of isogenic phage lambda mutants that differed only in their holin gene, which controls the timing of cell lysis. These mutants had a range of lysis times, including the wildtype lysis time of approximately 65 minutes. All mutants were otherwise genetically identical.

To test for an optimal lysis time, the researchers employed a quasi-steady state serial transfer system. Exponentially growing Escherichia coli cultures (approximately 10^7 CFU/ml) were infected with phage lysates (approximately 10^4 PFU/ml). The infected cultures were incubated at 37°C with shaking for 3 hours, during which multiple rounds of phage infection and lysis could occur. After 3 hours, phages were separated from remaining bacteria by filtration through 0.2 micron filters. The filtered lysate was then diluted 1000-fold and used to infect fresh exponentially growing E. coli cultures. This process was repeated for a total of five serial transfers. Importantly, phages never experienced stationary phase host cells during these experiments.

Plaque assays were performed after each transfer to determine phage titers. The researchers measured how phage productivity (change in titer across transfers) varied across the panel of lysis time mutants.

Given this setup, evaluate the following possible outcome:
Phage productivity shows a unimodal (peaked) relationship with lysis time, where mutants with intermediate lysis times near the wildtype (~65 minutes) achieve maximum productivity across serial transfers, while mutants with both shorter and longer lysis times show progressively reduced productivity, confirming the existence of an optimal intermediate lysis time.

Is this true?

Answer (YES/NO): YES